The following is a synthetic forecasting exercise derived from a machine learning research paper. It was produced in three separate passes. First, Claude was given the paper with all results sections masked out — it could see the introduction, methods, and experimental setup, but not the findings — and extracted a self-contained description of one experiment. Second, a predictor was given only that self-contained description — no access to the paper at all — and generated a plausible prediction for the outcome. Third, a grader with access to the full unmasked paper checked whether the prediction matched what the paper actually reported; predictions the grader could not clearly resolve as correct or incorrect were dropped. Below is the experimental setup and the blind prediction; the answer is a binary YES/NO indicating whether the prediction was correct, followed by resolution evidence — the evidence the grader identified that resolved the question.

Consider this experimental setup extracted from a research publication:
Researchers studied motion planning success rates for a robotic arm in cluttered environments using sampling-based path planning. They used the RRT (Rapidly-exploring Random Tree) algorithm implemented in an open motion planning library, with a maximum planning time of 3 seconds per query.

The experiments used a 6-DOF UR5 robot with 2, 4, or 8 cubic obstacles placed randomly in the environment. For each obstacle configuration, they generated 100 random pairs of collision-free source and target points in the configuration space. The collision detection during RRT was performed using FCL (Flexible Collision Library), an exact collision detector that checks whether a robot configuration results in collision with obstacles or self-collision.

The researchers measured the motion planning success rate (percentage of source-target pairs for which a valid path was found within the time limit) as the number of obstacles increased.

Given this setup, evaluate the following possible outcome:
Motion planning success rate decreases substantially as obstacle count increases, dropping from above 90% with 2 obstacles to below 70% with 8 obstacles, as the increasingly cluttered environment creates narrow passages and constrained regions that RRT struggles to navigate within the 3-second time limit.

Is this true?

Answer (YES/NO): NO